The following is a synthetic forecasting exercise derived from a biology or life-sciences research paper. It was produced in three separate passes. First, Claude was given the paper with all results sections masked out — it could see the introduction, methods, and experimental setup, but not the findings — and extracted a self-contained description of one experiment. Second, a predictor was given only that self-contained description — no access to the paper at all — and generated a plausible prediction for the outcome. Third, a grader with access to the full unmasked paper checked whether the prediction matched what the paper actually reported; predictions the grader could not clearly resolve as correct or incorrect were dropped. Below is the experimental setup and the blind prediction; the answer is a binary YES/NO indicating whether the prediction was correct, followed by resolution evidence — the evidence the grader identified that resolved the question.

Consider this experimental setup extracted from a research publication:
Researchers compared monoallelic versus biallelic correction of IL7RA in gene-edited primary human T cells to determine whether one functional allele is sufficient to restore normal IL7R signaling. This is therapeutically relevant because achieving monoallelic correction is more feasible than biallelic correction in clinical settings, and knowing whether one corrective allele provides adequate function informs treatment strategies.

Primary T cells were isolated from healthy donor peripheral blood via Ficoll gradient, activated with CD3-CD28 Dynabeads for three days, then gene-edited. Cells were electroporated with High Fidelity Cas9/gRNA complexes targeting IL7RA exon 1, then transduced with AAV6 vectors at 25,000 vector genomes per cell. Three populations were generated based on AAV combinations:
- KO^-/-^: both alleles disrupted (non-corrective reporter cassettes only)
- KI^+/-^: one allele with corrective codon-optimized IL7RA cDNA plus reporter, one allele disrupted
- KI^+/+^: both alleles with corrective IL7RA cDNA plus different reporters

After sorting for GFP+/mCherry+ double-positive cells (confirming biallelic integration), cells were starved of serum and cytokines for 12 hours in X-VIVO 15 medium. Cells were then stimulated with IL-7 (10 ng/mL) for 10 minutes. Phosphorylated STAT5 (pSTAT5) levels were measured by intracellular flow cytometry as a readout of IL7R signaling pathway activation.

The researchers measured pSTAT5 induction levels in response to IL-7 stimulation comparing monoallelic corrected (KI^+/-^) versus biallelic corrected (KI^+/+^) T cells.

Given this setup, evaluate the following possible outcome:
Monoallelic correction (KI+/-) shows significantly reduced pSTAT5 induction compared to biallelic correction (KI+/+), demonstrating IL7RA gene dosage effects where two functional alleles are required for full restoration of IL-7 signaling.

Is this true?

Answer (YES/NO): NO